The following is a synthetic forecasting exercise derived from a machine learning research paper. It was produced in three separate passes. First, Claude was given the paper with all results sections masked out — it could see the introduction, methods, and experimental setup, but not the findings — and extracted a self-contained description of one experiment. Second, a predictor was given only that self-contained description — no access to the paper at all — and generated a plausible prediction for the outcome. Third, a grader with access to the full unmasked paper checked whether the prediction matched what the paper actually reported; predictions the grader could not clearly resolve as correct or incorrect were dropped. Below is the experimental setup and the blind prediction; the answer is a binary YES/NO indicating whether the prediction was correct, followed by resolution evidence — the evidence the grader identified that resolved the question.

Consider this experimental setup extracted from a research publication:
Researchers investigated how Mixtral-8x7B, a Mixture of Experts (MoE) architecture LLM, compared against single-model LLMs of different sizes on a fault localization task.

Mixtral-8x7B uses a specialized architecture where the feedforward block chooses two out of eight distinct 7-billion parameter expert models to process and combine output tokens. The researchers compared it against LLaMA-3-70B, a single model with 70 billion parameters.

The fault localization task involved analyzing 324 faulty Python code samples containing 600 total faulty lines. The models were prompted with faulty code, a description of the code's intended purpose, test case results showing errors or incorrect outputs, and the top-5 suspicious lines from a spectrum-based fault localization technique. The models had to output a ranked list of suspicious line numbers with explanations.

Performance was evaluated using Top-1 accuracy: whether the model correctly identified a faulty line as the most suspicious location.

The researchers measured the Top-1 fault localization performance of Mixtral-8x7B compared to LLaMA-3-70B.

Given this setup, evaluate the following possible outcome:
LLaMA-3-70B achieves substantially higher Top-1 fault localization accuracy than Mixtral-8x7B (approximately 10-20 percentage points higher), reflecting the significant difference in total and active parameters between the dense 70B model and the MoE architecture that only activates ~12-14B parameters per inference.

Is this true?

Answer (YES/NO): NO